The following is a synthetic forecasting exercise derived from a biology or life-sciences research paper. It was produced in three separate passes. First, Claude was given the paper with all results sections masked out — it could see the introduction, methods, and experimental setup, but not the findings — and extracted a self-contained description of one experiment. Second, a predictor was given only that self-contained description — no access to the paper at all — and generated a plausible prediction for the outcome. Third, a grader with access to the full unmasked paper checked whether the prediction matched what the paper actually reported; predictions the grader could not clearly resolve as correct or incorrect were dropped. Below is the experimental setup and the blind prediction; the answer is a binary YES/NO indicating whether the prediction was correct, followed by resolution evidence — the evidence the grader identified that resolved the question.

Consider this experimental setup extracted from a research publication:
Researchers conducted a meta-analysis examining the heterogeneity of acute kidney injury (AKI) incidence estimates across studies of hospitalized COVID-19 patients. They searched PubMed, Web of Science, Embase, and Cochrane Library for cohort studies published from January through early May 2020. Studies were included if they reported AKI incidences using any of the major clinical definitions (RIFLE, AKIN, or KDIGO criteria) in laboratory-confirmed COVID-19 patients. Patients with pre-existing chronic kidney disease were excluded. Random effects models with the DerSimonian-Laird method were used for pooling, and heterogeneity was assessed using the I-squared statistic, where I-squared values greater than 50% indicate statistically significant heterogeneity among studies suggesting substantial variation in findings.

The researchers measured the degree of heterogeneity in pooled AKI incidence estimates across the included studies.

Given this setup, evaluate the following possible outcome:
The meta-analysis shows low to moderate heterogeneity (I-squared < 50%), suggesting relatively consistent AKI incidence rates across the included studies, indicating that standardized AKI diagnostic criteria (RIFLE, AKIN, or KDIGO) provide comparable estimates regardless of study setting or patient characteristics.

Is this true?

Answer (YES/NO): NO